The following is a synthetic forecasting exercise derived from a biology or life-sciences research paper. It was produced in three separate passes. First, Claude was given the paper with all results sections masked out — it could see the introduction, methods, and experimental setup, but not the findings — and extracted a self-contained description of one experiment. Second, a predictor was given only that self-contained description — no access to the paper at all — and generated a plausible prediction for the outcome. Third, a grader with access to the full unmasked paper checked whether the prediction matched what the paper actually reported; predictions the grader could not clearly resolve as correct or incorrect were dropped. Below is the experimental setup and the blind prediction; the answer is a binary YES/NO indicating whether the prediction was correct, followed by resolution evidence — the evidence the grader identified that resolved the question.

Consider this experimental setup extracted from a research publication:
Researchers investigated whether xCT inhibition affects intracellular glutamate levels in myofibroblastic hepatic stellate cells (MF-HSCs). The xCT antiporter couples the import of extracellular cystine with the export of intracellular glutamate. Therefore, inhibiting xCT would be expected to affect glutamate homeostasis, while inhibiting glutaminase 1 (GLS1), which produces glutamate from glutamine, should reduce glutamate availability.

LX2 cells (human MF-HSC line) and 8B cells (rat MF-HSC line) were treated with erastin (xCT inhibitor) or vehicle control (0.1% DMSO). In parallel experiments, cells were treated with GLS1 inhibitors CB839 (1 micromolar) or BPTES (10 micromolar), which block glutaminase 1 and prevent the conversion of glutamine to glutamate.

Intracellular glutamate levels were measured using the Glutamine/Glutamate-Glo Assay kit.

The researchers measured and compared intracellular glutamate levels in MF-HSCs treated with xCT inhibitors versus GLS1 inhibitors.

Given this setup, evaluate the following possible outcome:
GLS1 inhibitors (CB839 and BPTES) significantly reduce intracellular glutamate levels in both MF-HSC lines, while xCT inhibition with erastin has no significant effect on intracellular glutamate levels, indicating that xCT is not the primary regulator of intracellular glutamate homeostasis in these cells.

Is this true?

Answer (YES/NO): NO